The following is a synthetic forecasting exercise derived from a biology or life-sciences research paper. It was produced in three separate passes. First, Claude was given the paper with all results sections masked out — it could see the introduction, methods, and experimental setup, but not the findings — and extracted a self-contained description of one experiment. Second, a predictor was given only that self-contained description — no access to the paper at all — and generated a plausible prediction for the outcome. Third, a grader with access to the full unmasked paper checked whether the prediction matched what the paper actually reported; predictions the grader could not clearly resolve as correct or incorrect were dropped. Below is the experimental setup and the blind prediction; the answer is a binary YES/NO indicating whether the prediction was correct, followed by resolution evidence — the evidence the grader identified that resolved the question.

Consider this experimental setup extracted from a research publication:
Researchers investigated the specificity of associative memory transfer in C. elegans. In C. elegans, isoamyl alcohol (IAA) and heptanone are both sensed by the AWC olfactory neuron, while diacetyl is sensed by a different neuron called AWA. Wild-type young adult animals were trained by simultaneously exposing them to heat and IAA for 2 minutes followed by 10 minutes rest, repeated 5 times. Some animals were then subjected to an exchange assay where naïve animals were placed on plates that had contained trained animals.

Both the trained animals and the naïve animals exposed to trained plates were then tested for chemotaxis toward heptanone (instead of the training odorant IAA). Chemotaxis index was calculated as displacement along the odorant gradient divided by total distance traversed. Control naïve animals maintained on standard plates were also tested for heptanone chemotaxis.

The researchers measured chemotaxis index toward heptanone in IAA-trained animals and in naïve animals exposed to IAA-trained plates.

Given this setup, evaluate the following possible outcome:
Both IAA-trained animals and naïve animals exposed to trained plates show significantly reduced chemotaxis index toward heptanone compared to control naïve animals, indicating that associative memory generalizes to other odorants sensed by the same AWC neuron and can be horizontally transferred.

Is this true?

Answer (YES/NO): NO